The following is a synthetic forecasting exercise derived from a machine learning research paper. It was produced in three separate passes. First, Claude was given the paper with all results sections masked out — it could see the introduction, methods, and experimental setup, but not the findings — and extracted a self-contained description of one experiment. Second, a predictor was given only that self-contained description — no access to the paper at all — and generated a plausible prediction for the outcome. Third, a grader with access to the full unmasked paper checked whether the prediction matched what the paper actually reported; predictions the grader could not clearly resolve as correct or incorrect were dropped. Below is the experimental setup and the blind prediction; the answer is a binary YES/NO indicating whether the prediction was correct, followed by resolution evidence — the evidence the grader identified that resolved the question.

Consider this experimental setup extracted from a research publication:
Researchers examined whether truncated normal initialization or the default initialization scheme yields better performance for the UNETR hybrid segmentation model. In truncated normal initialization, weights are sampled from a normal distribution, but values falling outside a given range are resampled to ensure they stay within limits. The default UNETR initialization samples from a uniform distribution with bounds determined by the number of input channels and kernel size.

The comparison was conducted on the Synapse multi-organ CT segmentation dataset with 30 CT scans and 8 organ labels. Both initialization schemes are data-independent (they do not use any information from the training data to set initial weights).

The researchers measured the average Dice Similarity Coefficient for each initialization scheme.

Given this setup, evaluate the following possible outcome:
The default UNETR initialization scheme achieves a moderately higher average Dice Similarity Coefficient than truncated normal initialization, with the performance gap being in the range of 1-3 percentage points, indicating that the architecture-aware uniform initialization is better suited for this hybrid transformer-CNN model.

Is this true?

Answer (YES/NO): NO